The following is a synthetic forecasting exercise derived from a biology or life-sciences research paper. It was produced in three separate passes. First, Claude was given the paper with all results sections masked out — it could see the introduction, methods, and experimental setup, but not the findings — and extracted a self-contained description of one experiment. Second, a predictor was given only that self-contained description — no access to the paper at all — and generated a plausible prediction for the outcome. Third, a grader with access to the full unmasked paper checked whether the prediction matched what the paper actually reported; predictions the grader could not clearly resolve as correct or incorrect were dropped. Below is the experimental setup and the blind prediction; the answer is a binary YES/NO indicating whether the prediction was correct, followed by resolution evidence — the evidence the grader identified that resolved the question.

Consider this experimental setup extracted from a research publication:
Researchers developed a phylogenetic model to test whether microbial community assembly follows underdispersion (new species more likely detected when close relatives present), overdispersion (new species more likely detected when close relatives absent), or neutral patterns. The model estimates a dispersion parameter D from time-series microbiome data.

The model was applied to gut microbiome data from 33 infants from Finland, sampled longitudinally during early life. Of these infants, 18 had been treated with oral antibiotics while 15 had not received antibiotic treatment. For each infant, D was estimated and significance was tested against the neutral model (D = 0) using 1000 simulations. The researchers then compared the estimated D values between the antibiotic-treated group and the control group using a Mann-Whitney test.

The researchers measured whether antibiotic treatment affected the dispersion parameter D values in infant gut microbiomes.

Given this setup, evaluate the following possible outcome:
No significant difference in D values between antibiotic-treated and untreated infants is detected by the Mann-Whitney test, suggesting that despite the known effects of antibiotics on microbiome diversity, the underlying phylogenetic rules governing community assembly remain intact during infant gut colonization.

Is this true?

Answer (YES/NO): YES